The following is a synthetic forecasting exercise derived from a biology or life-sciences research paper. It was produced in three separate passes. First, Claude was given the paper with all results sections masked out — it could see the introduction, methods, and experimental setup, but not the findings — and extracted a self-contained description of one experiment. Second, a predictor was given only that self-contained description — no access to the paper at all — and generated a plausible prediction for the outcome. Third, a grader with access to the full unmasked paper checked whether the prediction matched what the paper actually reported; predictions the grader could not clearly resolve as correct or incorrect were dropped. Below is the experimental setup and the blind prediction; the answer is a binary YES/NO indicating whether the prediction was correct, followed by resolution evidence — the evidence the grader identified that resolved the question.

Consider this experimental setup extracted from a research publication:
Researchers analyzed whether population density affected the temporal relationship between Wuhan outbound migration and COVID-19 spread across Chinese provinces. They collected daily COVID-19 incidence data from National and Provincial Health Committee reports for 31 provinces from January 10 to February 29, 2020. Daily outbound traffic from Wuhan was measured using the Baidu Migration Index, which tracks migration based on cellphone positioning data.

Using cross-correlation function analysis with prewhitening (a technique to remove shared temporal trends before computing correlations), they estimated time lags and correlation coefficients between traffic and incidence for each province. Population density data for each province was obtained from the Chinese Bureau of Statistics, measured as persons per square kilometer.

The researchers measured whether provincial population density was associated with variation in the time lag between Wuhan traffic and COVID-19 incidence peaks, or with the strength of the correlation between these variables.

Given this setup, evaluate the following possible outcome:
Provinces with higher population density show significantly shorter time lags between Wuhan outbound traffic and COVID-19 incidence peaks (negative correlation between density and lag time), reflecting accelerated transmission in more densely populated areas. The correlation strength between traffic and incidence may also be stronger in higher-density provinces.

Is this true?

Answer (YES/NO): NO